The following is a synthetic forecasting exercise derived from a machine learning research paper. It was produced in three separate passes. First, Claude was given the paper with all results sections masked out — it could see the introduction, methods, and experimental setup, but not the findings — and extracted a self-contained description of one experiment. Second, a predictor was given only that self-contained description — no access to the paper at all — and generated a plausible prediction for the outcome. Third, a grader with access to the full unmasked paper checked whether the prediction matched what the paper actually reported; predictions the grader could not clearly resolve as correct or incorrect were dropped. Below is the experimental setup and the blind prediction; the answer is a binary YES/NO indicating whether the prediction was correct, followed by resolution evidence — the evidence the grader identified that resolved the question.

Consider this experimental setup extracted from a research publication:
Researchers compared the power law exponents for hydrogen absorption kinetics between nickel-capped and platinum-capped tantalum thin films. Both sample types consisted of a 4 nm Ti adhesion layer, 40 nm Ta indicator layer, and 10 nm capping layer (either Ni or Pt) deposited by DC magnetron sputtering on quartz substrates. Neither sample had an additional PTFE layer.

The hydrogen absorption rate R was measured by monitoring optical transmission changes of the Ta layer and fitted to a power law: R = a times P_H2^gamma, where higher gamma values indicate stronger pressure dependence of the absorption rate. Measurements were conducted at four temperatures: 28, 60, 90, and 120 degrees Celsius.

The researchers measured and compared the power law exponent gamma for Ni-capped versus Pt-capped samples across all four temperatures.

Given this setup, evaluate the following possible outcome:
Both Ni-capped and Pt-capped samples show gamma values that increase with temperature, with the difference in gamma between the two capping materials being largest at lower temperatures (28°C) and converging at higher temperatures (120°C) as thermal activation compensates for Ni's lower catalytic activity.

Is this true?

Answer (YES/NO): NO